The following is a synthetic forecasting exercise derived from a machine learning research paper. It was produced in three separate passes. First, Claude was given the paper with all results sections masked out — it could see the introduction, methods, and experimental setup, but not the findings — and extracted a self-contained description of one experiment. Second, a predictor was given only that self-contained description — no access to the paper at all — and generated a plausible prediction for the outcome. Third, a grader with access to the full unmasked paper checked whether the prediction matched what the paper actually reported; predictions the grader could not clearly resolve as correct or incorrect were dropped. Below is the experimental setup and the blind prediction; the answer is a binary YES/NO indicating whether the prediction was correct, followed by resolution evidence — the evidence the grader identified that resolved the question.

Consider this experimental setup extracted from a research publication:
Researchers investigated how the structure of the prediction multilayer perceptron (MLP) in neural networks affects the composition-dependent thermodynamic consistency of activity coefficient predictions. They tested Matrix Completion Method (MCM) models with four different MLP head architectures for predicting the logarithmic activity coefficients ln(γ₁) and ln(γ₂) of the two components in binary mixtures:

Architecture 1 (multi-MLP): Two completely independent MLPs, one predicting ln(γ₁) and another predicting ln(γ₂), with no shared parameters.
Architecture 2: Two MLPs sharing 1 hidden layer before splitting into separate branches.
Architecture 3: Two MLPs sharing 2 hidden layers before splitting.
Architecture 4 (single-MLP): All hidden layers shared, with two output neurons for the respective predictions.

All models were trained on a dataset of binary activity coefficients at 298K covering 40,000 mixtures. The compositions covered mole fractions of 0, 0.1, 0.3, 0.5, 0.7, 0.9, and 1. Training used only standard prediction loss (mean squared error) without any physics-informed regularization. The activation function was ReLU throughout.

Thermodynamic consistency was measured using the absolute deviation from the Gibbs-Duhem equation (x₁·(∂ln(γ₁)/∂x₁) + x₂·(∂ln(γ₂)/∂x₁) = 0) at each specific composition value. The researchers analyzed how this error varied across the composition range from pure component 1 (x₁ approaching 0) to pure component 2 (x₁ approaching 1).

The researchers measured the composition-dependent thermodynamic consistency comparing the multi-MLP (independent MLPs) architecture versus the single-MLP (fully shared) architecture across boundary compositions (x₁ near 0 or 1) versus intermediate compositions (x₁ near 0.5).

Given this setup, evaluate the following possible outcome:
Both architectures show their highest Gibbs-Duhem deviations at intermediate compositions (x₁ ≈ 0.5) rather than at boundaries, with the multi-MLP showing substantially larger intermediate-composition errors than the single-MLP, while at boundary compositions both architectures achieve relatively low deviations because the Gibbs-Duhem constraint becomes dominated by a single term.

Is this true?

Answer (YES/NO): NO